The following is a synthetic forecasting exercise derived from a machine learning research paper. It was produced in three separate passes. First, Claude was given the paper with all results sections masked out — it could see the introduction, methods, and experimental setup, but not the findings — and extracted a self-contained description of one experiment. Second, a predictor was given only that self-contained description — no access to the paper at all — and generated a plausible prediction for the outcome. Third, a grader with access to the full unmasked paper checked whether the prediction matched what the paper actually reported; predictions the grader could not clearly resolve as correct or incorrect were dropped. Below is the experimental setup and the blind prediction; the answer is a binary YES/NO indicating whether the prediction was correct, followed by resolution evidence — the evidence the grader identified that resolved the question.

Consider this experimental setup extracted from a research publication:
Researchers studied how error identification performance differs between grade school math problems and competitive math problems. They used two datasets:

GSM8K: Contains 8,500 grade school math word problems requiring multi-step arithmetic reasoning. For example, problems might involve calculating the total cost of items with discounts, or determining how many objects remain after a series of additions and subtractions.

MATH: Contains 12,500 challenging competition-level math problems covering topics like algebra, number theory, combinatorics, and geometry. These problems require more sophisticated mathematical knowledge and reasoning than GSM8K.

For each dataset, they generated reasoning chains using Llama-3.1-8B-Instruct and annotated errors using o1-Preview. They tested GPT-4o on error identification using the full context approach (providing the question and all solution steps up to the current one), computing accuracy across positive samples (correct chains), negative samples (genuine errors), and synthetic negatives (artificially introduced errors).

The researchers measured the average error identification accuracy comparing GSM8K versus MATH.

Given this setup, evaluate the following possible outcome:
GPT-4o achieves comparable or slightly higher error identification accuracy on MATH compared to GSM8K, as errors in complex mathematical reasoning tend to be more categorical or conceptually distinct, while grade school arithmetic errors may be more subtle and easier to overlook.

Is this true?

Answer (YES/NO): NO